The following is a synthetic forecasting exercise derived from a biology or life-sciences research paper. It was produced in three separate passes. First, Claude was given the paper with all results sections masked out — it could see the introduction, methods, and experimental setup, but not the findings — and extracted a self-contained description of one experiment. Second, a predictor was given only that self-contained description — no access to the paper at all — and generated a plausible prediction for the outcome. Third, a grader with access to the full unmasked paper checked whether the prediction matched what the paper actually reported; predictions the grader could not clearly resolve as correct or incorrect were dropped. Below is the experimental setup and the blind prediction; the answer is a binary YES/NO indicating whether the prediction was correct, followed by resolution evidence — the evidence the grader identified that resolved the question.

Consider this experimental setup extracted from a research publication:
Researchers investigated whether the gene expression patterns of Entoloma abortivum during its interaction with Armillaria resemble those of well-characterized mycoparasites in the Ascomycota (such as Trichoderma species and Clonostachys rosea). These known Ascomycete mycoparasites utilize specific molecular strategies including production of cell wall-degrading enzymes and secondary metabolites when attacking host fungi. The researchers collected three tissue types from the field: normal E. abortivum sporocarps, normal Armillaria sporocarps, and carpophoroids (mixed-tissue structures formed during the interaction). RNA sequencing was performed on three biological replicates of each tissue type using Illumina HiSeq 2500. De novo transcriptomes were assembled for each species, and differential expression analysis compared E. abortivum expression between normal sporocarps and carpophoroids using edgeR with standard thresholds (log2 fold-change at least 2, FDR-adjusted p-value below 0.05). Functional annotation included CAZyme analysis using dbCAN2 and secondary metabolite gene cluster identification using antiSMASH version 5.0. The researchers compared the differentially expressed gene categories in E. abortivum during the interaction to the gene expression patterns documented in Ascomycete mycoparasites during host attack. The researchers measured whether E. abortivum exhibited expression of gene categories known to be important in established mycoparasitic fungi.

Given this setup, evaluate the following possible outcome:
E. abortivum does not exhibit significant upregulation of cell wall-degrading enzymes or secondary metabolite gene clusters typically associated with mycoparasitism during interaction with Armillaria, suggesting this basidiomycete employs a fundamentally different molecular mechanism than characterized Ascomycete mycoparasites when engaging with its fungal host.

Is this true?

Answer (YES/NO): NO